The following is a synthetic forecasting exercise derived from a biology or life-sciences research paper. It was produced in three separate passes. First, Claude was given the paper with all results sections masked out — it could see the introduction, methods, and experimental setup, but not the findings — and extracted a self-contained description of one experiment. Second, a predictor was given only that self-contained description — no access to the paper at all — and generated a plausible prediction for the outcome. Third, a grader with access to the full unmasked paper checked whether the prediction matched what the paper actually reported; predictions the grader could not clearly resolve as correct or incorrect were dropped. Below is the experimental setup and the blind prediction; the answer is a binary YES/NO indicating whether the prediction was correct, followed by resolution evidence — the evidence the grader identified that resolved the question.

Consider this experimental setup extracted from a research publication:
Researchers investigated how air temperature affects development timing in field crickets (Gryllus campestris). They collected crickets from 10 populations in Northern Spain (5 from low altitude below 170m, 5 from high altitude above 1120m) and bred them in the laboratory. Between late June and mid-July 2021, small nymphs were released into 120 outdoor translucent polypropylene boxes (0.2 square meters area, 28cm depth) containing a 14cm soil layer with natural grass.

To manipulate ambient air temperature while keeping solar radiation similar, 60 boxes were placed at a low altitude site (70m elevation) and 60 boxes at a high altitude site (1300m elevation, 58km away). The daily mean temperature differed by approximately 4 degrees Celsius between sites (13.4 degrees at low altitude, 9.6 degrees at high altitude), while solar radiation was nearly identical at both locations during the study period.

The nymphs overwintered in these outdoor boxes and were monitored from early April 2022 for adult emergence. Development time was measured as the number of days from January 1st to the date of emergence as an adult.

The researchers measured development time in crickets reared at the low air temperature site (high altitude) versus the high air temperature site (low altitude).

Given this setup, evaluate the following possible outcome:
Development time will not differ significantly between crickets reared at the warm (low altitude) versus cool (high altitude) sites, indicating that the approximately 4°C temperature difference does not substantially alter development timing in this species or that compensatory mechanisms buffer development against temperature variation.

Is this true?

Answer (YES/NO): NO